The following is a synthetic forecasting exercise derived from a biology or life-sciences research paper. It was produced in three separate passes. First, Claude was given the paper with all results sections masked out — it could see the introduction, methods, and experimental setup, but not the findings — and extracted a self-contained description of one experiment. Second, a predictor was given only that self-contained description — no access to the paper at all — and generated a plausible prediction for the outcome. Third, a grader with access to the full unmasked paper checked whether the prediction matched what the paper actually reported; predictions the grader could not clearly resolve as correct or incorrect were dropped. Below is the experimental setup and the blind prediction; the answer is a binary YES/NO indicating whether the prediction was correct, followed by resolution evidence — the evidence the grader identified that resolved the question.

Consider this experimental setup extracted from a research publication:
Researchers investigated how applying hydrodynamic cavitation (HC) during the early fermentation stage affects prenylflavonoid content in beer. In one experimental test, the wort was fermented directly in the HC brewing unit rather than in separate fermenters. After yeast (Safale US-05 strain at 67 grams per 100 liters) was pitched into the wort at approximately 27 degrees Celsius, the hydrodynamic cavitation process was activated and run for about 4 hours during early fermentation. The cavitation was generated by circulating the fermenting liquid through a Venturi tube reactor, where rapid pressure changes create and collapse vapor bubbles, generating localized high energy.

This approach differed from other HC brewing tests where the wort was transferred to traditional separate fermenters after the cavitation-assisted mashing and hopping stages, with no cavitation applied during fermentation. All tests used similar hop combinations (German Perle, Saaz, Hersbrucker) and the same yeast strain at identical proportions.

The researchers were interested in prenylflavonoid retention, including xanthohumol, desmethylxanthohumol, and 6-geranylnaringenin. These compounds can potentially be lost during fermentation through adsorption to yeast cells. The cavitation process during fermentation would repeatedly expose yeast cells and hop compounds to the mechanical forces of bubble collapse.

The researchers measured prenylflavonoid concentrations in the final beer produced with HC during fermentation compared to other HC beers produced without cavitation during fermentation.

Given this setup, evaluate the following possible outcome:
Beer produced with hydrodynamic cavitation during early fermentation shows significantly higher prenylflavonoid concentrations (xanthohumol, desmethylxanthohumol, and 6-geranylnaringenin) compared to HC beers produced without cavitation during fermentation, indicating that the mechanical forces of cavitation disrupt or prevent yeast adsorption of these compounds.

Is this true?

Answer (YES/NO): NO